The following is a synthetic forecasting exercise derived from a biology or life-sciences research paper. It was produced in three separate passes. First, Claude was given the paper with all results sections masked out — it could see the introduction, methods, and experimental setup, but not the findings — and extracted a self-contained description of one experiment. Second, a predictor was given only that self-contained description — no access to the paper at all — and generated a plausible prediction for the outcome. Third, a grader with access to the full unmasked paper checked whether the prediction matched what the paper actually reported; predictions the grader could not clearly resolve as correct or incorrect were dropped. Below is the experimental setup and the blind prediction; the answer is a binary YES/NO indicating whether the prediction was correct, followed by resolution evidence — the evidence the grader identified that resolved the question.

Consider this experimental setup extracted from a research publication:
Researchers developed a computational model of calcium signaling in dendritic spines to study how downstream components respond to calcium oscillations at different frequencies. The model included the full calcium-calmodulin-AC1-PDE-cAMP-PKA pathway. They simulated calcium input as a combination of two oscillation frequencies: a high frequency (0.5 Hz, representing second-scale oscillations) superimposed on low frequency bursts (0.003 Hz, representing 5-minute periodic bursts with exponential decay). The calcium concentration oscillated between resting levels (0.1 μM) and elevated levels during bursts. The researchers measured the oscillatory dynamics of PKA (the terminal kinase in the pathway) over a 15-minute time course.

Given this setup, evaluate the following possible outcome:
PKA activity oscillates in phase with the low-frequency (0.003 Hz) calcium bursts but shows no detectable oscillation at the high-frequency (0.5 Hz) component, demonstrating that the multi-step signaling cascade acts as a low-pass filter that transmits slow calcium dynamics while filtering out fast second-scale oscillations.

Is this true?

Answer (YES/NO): YES